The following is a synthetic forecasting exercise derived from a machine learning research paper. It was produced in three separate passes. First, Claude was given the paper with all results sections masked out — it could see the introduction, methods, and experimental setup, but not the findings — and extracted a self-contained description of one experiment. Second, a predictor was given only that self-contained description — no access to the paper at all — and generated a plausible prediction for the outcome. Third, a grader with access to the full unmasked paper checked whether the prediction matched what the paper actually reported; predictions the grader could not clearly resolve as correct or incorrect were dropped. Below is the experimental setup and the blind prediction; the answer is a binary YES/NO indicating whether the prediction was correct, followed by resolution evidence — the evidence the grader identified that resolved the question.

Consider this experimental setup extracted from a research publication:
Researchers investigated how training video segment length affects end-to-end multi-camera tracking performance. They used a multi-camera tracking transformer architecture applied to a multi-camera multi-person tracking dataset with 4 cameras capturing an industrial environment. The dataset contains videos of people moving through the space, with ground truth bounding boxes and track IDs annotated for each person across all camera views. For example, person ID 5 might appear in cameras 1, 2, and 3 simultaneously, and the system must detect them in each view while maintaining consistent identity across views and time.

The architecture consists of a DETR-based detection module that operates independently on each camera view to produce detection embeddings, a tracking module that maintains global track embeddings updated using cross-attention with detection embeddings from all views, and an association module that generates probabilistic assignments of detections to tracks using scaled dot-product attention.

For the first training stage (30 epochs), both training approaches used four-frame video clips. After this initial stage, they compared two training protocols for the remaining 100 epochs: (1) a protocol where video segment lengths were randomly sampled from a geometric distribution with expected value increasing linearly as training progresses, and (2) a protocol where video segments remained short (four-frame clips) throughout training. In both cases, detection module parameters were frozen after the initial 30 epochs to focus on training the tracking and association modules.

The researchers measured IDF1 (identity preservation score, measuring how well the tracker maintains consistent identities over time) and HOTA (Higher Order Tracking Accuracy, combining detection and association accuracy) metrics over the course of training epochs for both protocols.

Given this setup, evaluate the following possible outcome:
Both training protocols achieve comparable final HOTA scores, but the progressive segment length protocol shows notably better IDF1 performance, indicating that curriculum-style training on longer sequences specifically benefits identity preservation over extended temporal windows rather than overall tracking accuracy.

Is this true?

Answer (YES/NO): NO